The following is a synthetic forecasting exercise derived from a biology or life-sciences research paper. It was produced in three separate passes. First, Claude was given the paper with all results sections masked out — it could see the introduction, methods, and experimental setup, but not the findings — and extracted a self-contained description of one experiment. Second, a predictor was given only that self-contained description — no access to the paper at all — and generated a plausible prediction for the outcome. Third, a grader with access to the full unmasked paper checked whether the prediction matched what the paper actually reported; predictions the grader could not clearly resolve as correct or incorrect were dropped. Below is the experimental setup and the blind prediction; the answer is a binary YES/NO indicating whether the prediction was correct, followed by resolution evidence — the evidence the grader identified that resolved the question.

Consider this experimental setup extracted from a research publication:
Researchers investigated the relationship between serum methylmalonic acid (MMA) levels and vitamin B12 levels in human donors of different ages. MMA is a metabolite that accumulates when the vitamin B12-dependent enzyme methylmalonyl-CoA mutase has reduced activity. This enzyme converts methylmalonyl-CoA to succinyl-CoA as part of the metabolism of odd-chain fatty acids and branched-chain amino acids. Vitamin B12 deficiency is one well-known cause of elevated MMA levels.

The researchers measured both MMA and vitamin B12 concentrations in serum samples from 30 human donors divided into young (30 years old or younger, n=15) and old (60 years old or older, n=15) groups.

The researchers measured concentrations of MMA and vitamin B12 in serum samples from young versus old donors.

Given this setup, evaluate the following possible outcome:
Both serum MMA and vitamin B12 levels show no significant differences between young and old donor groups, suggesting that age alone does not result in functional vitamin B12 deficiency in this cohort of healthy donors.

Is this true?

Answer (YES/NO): NO